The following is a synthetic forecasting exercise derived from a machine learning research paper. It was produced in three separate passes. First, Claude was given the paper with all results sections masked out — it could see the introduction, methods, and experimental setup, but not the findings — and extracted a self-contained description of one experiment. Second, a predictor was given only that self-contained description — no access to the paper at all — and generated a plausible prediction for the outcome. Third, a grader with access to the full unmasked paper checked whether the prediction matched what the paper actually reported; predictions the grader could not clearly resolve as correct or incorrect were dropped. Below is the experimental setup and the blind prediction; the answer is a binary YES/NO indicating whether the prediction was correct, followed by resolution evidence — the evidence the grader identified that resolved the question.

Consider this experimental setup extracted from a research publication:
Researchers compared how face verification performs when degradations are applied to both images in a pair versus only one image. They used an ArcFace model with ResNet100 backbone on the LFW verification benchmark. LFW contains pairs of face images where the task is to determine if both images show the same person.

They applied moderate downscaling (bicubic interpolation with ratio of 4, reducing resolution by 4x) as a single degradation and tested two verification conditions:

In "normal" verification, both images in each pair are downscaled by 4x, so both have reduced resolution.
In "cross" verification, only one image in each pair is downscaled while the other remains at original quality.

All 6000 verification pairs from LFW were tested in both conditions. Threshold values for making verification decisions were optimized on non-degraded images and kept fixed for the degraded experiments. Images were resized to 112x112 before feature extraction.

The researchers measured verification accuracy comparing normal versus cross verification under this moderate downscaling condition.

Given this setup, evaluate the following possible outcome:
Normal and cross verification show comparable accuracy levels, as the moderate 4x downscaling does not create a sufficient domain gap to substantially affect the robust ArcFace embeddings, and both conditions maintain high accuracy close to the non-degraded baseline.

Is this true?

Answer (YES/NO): YES